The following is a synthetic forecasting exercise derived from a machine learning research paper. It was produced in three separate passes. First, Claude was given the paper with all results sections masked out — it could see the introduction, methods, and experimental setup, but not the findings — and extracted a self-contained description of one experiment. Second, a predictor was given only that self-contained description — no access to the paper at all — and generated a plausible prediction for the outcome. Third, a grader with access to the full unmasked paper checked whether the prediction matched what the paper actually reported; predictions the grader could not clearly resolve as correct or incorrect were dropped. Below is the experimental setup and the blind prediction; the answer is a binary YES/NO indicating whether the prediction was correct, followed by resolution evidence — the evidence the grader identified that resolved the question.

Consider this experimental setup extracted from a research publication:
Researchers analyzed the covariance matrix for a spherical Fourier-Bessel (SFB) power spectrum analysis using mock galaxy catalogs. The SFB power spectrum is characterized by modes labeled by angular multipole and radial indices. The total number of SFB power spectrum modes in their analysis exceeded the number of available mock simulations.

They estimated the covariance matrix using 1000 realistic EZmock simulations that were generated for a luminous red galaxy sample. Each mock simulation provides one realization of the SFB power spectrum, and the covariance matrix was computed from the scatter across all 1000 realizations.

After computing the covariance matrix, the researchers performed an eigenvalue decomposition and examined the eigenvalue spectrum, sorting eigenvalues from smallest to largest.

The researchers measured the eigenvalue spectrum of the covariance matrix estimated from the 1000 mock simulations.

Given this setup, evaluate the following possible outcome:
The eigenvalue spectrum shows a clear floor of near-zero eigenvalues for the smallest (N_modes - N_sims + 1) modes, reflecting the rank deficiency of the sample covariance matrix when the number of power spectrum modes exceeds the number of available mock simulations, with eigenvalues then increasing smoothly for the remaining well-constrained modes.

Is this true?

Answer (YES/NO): YES